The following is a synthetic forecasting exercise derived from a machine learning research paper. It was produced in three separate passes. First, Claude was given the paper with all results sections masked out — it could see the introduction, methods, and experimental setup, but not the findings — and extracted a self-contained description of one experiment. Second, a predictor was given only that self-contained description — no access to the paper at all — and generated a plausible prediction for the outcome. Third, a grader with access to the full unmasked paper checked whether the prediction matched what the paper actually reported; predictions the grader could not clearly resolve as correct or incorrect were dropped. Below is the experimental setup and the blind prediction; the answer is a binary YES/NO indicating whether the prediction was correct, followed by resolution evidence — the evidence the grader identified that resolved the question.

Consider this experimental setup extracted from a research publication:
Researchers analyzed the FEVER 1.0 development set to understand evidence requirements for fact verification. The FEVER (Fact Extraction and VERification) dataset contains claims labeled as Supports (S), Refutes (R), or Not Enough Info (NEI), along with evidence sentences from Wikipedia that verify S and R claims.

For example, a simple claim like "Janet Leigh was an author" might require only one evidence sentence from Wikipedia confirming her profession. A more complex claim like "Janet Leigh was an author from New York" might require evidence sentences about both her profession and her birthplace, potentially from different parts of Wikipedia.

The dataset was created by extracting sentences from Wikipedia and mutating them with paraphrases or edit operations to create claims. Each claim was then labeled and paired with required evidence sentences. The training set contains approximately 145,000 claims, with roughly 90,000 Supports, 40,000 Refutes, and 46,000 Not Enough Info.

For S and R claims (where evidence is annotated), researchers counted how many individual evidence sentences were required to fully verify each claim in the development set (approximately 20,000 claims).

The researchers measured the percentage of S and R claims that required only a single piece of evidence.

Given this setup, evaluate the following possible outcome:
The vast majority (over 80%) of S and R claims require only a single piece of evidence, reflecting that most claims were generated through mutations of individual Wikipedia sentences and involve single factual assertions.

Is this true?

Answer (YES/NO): YES